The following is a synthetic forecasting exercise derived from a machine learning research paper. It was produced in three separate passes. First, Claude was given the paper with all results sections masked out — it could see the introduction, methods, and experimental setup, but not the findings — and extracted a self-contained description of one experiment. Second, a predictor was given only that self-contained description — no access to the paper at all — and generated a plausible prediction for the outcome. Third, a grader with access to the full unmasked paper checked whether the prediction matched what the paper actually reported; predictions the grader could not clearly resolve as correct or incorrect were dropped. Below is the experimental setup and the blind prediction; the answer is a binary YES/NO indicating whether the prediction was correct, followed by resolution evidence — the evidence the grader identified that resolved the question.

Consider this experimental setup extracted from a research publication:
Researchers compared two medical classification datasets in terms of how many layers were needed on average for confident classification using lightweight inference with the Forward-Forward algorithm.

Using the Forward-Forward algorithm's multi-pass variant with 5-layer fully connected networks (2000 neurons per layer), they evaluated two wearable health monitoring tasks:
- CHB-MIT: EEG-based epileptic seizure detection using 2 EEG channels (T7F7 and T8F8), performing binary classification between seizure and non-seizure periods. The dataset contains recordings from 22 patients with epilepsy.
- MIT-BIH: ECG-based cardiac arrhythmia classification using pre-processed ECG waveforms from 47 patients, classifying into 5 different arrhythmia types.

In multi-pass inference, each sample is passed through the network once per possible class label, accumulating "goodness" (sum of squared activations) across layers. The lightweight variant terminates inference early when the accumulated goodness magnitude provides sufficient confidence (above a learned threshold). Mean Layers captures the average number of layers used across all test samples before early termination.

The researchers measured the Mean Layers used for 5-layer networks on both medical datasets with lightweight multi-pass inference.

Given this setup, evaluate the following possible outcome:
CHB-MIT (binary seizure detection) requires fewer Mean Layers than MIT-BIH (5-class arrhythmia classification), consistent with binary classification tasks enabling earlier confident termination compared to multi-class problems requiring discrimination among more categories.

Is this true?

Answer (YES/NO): NO